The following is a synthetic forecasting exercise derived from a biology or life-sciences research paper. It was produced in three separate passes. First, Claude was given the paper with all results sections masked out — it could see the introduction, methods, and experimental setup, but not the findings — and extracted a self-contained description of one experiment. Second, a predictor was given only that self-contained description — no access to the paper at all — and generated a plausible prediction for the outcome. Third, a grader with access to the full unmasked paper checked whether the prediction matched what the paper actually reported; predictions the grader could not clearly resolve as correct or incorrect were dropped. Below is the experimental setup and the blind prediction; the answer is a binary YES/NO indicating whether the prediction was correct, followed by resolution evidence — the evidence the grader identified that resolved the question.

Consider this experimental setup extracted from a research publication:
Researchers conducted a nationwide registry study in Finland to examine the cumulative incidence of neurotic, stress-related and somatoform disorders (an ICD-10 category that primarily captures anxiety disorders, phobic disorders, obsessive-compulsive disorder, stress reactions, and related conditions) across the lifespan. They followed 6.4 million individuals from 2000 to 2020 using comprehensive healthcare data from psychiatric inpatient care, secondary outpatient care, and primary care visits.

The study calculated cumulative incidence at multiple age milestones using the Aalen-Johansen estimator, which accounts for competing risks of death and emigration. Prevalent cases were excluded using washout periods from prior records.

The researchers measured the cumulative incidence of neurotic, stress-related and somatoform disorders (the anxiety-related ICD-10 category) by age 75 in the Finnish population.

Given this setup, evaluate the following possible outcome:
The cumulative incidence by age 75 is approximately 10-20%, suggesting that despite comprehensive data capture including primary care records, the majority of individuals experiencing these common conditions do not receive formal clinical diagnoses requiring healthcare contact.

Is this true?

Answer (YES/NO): NO